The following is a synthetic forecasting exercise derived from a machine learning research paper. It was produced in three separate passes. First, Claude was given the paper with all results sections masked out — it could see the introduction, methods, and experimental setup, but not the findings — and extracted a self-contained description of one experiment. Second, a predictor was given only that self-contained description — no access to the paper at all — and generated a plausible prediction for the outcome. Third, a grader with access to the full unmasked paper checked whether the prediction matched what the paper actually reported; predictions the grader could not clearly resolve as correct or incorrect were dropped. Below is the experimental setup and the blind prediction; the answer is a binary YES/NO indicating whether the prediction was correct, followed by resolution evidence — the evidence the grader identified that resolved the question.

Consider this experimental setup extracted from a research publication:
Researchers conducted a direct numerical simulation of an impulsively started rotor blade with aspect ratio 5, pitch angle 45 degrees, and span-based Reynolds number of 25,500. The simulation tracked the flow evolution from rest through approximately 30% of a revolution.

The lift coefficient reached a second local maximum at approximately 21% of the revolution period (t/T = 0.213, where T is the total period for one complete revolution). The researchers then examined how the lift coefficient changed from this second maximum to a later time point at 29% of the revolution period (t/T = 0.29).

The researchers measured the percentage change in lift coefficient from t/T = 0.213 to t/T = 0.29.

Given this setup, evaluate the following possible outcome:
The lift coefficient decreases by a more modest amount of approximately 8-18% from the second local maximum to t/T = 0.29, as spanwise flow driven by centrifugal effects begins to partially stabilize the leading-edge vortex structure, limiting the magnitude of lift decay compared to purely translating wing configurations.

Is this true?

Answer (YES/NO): YES